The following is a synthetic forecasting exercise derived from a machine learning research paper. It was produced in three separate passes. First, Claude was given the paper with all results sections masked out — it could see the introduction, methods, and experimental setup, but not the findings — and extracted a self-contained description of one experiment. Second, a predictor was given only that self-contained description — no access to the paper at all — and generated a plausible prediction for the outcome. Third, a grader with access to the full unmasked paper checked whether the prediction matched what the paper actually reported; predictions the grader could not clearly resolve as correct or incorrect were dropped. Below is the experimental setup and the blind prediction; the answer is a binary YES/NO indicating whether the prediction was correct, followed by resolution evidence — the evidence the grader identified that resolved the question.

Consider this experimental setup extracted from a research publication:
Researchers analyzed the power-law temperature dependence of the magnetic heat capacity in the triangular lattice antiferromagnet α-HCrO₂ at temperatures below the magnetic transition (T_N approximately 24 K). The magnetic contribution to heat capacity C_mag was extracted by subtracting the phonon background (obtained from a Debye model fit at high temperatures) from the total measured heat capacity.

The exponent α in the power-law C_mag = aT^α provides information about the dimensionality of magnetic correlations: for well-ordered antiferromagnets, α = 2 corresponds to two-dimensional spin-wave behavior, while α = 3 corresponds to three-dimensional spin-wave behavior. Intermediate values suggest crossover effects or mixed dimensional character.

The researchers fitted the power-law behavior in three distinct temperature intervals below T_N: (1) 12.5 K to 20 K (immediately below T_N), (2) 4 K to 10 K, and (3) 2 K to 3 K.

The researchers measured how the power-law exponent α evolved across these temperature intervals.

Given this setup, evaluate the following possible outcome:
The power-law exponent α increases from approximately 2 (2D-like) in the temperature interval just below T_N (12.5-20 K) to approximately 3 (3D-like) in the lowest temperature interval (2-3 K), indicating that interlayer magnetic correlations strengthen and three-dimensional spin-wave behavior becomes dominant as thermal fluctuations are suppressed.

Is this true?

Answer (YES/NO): YES